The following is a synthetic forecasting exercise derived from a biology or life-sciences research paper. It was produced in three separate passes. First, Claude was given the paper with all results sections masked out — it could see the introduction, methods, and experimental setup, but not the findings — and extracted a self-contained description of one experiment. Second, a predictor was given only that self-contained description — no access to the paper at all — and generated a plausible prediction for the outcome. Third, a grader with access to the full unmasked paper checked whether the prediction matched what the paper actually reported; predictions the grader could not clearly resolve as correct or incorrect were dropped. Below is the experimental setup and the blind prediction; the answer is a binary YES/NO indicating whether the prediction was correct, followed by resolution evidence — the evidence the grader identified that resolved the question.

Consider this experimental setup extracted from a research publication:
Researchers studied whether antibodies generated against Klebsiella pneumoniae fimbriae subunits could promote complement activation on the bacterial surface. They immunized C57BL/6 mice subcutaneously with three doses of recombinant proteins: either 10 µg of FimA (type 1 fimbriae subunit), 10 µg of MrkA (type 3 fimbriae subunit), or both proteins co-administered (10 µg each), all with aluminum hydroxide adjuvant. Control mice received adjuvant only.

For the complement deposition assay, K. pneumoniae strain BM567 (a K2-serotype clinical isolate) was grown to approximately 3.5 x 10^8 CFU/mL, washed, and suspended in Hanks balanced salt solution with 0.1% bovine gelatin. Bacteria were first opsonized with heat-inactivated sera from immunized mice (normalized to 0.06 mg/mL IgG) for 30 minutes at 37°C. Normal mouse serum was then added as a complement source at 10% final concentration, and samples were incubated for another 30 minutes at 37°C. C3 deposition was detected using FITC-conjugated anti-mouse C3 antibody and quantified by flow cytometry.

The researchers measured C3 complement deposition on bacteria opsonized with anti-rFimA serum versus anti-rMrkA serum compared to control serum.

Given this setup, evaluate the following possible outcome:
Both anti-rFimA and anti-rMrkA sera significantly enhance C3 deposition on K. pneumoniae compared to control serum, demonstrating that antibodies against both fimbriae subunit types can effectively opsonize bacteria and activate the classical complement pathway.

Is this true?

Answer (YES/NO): NO